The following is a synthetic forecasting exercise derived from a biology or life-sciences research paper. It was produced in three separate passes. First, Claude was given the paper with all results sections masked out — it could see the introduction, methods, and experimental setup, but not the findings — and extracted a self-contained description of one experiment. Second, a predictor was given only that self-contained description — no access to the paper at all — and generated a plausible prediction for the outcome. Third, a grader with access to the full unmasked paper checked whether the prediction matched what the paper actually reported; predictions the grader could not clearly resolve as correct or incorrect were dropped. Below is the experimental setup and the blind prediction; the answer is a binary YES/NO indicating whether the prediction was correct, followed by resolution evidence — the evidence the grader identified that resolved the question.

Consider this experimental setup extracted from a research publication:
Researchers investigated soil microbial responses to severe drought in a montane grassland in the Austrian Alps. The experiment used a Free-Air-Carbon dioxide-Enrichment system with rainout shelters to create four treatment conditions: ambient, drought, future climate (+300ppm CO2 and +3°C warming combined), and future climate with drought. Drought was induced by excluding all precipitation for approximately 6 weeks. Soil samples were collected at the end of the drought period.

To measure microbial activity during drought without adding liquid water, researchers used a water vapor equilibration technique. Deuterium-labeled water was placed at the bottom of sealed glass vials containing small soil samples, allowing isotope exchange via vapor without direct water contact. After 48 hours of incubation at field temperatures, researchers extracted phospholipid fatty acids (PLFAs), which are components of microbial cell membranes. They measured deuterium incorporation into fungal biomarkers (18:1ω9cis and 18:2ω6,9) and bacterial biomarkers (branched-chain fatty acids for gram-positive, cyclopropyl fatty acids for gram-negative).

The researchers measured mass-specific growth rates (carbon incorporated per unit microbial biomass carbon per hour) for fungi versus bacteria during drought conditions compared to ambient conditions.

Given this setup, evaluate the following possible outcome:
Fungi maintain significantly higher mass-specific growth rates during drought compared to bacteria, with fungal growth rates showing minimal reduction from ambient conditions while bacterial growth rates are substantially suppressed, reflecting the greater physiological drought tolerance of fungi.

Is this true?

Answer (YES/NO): YES